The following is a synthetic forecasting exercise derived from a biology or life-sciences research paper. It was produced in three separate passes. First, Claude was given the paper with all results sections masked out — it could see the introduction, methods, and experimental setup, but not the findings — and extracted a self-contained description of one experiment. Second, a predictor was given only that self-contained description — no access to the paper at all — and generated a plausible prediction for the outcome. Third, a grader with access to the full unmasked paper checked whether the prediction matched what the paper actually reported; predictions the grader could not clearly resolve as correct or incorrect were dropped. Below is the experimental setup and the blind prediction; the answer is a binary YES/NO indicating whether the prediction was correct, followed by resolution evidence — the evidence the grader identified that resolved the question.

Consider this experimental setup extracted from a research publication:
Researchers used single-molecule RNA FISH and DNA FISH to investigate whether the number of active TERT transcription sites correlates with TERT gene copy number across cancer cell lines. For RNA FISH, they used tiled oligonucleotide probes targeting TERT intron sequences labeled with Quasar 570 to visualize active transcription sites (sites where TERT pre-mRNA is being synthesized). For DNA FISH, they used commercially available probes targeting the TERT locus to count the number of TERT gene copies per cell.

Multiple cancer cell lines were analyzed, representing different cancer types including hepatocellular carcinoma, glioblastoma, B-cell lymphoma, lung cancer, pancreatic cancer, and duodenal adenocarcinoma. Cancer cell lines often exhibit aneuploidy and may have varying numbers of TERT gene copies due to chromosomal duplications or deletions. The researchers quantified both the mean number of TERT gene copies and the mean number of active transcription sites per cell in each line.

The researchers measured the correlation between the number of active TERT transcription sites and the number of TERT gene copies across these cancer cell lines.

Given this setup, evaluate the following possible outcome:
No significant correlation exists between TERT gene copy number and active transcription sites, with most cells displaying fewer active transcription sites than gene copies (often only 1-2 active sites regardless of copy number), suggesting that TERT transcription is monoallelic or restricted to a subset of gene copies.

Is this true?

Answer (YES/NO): NO